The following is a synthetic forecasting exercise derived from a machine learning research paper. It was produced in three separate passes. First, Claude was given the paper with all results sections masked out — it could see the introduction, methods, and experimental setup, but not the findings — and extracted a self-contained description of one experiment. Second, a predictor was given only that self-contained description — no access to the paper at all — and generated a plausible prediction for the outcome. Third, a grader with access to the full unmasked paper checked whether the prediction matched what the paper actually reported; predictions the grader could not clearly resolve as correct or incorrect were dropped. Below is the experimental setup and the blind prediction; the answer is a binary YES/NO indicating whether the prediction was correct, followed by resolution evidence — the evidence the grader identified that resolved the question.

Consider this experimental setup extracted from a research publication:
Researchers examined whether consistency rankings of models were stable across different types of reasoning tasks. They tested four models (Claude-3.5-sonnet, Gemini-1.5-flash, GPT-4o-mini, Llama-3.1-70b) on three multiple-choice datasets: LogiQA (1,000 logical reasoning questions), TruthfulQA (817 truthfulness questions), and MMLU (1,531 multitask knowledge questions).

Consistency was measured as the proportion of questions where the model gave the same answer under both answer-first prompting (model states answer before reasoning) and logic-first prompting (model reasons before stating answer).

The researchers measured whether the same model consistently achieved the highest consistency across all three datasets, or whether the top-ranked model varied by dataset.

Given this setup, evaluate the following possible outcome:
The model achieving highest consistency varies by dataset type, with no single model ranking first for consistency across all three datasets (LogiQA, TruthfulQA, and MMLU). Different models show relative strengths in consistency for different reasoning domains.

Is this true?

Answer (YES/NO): NO